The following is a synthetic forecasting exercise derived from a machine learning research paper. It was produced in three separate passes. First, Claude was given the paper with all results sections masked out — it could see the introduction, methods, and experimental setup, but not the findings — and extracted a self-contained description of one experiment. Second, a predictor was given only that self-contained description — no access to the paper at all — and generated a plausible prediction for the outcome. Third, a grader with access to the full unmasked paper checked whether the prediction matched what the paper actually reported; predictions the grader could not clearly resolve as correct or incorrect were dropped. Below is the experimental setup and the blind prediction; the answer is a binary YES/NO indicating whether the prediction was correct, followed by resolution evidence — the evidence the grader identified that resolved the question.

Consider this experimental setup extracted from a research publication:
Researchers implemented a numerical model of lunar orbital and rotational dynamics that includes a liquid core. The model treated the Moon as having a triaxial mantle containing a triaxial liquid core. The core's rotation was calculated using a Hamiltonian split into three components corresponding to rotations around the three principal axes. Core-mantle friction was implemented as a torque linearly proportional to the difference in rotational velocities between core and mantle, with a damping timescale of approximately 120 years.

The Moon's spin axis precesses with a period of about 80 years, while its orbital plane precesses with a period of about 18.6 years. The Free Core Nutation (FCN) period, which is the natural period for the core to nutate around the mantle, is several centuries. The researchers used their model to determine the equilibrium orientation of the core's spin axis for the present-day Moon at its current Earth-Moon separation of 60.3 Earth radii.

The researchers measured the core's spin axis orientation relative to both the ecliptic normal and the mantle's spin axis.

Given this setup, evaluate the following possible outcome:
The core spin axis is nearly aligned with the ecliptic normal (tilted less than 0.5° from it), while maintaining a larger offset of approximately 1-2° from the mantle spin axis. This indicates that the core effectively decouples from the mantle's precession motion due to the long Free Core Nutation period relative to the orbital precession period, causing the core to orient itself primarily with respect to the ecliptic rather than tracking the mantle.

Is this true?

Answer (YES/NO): YES